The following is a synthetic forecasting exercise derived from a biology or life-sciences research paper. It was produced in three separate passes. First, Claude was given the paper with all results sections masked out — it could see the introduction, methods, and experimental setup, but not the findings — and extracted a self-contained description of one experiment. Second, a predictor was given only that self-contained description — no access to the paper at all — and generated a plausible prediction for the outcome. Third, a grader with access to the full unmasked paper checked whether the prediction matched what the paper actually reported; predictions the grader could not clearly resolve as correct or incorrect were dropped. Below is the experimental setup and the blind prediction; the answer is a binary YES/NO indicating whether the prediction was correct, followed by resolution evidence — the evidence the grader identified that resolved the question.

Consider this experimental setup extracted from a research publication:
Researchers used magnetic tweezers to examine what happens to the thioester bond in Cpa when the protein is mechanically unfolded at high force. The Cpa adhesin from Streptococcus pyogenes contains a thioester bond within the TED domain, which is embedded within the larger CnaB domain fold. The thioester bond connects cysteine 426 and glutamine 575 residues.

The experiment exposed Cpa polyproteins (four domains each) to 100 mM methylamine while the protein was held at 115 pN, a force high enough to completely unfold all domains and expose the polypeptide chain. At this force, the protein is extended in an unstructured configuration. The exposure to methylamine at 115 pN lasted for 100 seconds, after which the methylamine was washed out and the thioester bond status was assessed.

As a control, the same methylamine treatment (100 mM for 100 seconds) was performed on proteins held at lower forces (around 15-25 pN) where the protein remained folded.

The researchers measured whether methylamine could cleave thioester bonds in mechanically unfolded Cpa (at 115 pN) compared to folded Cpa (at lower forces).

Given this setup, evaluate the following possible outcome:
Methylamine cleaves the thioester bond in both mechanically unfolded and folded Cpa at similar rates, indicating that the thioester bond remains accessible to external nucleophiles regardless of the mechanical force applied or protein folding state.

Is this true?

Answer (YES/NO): NO